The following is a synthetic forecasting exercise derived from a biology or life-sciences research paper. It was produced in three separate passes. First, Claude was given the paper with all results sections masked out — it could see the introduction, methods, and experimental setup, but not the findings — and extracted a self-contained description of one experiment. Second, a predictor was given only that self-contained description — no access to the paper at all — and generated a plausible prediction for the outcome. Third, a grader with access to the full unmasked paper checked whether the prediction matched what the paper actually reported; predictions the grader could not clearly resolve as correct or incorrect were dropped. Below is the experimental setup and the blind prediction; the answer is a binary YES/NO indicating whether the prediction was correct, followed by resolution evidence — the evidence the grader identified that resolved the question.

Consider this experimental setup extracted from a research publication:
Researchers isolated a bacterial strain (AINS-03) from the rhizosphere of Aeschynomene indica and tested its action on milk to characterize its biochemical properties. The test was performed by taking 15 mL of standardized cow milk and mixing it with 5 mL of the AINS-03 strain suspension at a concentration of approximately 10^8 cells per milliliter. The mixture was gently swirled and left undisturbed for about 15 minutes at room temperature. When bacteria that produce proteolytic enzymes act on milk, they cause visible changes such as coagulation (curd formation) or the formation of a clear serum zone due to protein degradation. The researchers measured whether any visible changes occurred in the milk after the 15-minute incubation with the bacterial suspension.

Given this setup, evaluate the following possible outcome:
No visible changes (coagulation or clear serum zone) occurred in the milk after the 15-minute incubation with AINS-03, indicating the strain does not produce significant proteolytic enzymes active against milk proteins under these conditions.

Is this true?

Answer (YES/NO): NO